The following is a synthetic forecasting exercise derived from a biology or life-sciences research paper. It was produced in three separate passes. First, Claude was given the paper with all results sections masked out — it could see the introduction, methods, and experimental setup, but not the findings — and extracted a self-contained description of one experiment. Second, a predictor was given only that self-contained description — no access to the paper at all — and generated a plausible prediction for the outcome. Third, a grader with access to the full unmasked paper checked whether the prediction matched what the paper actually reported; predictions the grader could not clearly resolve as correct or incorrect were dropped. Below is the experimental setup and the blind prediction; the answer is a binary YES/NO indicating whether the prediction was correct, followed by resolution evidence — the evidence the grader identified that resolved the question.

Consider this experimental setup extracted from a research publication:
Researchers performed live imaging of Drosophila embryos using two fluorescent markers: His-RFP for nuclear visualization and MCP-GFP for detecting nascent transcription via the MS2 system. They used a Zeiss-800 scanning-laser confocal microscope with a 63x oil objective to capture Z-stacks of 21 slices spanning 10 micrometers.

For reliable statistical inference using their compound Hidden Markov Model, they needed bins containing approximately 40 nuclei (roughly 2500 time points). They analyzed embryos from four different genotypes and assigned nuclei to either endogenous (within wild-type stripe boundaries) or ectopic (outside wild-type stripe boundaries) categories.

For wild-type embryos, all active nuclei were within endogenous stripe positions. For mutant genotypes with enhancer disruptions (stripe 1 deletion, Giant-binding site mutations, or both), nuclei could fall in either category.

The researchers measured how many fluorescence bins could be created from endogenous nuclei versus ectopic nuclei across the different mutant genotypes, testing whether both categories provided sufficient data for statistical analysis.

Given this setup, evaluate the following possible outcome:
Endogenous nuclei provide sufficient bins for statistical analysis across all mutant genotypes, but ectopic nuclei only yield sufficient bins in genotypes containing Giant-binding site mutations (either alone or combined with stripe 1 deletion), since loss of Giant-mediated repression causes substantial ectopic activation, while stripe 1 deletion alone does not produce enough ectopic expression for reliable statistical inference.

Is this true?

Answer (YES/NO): NO